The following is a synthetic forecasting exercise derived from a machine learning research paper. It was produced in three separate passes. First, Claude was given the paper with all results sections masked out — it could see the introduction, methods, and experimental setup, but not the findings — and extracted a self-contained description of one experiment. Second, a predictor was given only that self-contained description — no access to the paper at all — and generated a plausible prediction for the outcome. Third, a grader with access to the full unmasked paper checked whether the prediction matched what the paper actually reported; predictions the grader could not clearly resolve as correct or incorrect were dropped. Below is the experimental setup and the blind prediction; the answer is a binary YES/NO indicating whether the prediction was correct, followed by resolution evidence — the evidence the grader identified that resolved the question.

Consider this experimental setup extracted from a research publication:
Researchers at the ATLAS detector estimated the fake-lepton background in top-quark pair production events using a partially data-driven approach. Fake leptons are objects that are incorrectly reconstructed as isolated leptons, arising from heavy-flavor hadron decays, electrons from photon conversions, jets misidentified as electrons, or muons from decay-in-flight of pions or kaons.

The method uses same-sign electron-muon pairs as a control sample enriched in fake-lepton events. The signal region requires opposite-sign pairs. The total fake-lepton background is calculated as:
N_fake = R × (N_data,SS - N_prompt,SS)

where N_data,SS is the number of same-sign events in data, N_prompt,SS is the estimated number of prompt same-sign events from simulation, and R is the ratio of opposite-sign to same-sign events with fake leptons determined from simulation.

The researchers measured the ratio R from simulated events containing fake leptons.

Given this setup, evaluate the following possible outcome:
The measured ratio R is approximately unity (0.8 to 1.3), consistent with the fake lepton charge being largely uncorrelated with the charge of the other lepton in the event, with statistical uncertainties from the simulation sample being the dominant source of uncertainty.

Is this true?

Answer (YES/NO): NO